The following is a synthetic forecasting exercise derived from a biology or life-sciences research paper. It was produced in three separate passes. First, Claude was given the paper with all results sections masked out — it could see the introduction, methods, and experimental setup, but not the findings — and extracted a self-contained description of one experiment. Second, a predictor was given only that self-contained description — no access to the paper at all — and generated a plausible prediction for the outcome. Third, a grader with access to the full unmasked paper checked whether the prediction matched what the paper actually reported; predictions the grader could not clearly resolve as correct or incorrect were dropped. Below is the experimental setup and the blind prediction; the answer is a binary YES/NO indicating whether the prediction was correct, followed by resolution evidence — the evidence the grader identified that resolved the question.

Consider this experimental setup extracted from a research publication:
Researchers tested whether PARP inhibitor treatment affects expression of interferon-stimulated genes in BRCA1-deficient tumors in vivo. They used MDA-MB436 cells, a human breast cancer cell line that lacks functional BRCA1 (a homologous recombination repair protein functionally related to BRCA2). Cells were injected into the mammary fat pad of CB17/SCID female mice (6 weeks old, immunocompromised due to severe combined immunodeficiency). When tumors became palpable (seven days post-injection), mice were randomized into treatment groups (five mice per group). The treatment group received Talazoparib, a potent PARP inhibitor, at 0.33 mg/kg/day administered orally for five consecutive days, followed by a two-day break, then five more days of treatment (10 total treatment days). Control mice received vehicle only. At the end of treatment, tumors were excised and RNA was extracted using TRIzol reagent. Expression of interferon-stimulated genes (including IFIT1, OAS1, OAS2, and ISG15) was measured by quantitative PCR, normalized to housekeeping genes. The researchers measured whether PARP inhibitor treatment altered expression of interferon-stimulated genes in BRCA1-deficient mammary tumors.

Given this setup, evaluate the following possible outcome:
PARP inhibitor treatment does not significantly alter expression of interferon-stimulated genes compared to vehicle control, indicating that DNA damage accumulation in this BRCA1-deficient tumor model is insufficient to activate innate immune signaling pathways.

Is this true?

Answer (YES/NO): NO